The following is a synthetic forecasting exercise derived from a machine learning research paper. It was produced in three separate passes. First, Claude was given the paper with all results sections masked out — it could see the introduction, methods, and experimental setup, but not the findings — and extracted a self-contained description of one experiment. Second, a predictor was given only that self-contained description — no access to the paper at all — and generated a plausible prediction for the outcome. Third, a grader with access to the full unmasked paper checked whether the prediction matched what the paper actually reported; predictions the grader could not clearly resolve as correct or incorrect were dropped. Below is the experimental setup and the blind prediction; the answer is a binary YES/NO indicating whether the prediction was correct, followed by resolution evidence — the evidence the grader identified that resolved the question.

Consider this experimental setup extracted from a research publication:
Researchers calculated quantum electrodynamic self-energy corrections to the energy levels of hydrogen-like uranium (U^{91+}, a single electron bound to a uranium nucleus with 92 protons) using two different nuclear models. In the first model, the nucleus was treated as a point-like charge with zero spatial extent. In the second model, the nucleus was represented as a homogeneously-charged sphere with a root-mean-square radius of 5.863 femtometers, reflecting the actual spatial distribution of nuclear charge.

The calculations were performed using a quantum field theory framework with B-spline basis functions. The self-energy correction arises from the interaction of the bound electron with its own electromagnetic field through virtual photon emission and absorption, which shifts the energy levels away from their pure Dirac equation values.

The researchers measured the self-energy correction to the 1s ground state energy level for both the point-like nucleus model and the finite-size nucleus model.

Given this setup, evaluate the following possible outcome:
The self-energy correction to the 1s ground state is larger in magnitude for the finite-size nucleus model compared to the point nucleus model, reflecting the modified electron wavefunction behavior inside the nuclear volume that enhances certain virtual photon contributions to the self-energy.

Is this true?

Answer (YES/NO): NO